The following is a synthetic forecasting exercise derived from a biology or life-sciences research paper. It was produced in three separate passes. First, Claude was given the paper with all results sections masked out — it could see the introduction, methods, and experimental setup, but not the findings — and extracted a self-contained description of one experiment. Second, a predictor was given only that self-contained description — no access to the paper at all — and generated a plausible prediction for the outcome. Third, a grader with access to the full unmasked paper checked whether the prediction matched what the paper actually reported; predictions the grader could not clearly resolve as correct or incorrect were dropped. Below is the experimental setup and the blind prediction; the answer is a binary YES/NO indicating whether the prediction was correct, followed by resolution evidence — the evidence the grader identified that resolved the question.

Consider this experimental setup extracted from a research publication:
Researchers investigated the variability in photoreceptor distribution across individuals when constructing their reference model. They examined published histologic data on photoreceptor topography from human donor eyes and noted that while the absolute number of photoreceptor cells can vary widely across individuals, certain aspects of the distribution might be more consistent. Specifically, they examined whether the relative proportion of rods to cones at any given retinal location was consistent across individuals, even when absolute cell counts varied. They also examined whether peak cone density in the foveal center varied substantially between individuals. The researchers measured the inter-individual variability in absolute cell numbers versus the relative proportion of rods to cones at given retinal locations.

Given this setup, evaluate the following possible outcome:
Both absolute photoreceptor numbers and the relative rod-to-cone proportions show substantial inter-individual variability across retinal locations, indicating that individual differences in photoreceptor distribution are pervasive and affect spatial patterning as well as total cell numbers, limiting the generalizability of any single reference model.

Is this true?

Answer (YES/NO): NO